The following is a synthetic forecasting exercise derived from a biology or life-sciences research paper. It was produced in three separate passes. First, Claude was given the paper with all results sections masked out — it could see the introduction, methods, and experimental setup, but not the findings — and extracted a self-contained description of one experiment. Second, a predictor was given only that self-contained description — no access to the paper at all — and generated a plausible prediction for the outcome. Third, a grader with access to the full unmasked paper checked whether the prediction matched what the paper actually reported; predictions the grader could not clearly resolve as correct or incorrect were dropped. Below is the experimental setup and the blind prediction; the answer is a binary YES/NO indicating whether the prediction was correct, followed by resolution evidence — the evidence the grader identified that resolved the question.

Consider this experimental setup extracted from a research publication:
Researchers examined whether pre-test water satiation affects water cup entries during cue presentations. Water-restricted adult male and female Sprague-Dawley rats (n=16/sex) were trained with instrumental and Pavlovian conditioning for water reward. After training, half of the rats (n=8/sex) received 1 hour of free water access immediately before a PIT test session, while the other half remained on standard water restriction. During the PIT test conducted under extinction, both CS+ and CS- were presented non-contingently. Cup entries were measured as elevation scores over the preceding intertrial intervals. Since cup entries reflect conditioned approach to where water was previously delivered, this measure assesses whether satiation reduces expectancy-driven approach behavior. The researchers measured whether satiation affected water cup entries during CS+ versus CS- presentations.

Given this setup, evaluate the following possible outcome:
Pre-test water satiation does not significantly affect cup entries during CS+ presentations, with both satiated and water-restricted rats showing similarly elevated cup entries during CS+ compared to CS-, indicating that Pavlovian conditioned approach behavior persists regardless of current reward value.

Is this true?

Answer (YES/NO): NO